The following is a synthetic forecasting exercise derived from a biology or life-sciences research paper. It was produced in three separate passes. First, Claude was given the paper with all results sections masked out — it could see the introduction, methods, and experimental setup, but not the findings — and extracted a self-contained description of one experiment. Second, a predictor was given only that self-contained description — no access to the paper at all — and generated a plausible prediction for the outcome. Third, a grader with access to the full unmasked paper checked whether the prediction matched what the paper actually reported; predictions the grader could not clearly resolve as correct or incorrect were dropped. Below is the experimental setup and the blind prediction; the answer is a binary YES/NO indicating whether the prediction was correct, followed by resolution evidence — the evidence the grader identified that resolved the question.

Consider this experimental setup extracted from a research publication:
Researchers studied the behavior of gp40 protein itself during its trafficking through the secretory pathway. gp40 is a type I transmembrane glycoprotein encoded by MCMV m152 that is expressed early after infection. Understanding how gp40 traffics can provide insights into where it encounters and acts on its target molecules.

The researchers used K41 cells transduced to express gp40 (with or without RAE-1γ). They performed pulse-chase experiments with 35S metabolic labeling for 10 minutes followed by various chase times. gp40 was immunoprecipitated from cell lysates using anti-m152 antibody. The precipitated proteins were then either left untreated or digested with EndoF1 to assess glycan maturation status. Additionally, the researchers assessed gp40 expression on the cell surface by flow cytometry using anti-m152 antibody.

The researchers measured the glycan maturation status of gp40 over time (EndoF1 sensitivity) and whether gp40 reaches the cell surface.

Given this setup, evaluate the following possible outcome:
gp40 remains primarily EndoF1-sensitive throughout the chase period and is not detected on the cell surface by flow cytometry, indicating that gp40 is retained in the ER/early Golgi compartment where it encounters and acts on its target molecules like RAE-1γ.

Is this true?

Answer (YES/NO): NO